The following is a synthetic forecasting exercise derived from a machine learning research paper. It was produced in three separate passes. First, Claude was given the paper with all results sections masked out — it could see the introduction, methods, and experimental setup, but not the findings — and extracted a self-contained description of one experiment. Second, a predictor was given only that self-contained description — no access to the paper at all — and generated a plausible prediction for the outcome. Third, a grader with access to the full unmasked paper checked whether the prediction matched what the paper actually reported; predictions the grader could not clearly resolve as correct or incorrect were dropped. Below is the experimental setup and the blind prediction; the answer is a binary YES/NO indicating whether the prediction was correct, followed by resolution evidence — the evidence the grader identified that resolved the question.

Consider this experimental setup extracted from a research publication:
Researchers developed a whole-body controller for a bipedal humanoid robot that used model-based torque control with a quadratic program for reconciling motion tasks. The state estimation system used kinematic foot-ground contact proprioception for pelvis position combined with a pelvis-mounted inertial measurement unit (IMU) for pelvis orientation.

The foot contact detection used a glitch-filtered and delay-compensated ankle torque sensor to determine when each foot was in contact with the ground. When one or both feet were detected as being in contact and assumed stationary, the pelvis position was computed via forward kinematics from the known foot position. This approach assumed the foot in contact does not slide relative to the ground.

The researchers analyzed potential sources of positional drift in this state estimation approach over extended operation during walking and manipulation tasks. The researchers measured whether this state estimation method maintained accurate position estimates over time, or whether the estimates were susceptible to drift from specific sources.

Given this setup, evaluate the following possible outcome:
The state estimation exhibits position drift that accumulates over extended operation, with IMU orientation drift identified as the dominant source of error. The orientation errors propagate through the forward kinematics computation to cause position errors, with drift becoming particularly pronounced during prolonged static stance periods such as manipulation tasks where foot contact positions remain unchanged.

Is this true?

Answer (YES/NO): NO